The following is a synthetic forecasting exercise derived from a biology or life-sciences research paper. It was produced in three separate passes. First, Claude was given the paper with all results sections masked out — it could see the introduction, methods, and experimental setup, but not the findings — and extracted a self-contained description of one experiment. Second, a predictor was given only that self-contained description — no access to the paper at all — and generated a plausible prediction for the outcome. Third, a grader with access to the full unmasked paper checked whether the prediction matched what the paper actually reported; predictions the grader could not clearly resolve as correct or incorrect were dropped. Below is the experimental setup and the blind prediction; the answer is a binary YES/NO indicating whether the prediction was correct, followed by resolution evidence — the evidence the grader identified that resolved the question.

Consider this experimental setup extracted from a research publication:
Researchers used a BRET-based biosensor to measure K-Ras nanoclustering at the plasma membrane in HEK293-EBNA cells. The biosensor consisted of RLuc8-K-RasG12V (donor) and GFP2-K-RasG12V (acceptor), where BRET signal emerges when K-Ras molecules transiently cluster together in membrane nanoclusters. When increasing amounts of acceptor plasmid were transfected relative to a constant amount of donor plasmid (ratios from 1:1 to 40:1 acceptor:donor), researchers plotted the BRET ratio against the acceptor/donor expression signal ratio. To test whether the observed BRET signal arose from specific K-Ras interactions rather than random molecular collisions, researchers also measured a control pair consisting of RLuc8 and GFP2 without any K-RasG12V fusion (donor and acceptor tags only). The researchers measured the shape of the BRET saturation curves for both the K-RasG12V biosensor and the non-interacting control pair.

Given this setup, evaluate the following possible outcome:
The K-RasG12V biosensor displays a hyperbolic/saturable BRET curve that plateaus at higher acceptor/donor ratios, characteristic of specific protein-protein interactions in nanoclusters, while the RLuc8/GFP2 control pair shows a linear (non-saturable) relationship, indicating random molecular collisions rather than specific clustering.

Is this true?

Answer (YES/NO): YES